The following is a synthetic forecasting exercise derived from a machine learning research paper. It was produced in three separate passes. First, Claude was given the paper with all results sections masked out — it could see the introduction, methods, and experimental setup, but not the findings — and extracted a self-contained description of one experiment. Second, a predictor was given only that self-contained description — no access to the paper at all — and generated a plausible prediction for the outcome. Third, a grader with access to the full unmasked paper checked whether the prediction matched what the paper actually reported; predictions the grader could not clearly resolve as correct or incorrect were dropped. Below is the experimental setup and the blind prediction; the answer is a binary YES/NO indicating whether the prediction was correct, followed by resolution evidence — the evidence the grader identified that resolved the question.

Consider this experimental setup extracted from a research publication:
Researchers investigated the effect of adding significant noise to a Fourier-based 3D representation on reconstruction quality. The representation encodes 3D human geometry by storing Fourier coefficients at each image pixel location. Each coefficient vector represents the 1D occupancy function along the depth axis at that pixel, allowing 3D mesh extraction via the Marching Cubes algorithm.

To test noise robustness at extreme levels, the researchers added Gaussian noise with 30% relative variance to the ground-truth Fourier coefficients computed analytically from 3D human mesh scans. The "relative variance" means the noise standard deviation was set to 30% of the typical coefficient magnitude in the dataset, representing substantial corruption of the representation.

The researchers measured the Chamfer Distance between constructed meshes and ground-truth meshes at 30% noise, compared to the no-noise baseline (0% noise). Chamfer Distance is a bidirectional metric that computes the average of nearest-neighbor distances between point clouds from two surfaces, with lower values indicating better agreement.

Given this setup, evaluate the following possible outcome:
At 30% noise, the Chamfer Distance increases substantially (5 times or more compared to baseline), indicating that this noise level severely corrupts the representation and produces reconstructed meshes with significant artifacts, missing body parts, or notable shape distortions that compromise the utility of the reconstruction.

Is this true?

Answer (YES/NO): NO